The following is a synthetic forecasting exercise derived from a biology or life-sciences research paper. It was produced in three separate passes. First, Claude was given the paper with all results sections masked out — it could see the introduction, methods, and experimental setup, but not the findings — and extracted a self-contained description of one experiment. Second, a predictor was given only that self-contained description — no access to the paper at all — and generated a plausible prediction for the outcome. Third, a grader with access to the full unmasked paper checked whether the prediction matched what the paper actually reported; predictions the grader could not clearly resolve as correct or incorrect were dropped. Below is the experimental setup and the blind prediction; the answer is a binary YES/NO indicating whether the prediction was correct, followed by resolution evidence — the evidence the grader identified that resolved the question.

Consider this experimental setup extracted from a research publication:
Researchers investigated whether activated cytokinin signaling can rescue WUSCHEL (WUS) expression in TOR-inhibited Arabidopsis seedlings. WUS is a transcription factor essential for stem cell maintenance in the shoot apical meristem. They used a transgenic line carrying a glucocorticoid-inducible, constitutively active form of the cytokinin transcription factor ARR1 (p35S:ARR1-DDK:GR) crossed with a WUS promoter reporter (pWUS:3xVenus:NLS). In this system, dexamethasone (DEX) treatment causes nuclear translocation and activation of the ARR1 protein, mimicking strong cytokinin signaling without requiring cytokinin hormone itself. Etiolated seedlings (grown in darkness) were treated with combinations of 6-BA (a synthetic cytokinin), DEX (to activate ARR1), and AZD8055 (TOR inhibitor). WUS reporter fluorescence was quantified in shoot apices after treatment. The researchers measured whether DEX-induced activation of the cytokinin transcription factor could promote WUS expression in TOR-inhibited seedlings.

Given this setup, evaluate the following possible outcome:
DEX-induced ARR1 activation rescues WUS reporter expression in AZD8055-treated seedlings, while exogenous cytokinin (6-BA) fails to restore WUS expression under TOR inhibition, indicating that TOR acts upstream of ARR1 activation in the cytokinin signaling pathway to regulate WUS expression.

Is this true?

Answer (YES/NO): YES